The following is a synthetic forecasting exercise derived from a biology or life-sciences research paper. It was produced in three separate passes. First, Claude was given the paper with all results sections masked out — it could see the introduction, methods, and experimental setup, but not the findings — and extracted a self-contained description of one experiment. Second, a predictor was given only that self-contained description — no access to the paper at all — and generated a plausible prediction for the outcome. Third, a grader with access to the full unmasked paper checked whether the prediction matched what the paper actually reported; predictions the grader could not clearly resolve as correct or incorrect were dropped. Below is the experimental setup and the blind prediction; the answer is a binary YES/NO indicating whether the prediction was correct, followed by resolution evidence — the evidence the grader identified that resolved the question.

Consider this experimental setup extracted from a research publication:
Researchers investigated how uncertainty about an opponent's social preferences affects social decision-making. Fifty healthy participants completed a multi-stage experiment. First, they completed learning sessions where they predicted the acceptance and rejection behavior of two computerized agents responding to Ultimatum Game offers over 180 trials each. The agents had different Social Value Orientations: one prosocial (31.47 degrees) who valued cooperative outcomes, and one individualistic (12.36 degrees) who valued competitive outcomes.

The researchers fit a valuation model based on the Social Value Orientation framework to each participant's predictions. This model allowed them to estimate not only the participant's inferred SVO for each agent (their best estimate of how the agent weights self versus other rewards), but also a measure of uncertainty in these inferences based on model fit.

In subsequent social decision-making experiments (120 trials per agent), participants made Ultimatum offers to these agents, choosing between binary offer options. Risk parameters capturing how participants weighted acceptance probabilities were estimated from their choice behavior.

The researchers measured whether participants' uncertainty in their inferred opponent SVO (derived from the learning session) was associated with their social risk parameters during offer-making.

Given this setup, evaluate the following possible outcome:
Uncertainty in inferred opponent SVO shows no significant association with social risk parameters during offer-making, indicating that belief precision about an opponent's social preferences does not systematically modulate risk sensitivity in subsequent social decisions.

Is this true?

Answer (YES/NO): NO